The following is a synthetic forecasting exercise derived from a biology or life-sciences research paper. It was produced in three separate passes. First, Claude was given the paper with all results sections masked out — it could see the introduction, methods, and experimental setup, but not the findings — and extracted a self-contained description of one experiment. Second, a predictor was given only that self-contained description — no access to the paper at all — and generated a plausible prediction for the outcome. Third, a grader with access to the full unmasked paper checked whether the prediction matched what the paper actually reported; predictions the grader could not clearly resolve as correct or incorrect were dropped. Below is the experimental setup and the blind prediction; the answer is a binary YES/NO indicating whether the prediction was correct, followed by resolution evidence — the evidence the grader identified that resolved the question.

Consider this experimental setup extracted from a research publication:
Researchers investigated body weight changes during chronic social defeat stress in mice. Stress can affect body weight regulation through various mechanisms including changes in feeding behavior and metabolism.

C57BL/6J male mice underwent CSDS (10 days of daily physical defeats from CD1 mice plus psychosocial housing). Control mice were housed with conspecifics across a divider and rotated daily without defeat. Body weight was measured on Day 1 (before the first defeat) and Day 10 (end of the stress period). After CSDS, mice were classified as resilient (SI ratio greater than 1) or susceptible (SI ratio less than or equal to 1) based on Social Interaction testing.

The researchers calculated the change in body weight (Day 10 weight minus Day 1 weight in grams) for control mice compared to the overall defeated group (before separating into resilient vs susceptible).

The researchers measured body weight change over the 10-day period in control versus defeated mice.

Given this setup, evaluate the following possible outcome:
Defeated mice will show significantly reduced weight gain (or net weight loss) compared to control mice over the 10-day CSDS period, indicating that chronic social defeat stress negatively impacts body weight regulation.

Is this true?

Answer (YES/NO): NO